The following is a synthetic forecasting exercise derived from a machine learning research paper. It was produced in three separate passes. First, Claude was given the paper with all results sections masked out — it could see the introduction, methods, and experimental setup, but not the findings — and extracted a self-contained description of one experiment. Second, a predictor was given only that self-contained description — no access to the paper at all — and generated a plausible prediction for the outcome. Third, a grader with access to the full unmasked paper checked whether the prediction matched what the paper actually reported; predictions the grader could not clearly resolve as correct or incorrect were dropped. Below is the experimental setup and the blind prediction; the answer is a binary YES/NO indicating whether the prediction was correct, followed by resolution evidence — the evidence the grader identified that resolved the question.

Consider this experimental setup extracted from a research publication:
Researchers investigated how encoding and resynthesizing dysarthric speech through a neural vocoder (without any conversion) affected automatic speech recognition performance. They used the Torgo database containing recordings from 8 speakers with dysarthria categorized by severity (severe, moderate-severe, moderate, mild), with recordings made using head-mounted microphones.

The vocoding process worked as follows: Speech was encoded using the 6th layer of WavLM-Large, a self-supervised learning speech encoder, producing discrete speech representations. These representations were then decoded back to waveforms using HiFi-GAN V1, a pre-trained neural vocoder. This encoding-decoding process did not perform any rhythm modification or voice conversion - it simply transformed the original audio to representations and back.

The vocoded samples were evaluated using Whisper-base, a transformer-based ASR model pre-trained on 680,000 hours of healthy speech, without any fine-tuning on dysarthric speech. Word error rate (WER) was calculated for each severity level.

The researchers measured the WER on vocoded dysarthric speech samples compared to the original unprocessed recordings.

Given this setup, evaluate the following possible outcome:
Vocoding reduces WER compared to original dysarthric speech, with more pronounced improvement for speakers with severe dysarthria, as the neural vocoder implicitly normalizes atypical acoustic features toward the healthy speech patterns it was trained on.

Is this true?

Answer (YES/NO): NO